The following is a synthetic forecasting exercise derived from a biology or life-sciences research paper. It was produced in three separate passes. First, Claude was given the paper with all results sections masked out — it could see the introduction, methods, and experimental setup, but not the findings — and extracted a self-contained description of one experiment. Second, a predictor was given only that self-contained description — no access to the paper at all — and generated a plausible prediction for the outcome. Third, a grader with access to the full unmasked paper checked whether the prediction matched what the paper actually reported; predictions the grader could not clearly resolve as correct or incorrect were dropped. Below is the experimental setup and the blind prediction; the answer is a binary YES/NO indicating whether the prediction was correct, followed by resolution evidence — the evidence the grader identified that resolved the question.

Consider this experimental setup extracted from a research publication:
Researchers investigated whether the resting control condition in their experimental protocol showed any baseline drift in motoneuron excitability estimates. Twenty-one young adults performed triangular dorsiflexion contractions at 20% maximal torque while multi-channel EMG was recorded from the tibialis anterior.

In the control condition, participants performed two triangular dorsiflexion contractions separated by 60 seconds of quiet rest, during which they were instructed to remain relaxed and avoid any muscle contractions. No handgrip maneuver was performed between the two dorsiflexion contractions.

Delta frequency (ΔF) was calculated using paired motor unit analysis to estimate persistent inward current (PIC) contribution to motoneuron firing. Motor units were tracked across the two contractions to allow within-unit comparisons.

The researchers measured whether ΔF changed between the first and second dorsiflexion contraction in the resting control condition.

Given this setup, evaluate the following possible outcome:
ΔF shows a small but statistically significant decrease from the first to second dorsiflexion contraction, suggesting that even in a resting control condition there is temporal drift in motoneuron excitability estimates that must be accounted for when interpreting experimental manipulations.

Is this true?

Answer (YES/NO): NO